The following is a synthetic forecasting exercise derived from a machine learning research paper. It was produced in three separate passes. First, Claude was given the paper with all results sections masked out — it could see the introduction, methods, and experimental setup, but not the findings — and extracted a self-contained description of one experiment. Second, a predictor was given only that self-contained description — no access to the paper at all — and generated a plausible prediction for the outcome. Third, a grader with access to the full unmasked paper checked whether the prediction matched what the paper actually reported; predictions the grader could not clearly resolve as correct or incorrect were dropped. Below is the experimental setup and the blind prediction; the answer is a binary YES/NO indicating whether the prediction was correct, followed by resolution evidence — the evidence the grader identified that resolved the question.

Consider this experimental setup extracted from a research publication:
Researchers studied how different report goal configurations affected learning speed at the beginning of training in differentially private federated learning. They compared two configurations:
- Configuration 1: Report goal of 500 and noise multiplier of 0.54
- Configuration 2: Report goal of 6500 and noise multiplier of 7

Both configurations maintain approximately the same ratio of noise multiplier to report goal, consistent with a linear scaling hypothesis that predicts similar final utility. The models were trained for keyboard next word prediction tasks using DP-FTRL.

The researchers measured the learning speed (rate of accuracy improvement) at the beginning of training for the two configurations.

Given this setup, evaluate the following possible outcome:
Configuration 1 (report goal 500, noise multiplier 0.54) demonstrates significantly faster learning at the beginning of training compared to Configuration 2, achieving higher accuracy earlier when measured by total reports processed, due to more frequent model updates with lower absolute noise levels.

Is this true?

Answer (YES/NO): NO